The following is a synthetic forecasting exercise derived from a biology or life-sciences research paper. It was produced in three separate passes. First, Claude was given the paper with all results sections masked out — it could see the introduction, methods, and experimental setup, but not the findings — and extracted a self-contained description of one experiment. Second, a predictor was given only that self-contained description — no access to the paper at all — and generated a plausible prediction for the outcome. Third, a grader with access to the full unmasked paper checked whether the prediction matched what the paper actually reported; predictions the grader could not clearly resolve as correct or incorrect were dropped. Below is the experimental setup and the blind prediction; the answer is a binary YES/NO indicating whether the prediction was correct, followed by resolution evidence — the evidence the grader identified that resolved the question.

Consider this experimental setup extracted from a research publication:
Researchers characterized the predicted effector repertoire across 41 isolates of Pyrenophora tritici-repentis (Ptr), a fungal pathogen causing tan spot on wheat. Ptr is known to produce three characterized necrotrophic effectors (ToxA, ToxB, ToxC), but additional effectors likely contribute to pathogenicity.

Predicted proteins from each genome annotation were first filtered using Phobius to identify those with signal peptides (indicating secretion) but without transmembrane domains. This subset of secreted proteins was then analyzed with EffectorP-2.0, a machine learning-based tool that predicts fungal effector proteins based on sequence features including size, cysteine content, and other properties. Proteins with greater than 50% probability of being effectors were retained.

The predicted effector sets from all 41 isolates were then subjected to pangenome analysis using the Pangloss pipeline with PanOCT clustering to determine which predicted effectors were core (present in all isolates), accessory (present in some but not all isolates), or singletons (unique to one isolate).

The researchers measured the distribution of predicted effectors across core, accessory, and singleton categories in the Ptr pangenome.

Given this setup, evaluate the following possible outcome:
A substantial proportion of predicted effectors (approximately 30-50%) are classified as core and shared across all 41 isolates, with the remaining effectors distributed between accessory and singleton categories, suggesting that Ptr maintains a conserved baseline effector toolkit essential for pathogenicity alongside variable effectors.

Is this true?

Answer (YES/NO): NO